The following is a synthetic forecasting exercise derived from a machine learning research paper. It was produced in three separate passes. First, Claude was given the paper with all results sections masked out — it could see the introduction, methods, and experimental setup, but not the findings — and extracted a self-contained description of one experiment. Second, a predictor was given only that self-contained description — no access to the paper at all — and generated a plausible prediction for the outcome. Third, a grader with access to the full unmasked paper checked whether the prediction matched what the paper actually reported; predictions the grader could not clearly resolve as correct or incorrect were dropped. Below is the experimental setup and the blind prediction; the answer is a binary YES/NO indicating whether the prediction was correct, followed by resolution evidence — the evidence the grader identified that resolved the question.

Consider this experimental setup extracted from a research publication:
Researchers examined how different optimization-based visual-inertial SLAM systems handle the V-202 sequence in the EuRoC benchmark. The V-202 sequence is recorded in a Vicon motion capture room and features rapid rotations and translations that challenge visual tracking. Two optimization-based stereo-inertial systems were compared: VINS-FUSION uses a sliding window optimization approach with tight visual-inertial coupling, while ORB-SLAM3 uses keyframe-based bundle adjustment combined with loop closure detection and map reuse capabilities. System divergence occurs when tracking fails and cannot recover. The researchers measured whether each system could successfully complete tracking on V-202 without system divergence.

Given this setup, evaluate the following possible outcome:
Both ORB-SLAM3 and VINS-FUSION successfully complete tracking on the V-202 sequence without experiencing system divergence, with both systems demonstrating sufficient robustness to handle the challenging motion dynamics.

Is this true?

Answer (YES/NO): NO